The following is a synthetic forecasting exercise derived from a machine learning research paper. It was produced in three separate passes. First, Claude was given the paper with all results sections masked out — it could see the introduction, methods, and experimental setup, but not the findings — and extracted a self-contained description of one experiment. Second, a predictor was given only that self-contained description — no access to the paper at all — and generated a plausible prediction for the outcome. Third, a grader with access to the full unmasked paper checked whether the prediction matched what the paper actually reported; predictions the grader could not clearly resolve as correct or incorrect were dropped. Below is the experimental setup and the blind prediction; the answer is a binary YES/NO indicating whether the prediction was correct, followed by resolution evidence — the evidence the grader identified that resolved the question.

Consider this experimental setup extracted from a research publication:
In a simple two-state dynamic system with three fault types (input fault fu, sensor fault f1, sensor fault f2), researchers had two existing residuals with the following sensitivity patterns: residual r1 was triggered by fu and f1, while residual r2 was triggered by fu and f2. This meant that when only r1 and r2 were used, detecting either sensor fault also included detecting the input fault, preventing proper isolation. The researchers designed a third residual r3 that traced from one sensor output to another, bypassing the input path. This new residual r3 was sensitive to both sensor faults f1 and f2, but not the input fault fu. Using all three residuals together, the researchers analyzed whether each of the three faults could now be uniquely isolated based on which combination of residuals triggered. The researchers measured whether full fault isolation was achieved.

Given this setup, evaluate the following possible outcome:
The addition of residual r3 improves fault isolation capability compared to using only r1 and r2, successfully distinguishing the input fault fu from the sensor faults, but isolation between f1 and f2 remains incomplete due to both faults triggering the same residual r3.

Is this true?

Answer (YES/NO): NO